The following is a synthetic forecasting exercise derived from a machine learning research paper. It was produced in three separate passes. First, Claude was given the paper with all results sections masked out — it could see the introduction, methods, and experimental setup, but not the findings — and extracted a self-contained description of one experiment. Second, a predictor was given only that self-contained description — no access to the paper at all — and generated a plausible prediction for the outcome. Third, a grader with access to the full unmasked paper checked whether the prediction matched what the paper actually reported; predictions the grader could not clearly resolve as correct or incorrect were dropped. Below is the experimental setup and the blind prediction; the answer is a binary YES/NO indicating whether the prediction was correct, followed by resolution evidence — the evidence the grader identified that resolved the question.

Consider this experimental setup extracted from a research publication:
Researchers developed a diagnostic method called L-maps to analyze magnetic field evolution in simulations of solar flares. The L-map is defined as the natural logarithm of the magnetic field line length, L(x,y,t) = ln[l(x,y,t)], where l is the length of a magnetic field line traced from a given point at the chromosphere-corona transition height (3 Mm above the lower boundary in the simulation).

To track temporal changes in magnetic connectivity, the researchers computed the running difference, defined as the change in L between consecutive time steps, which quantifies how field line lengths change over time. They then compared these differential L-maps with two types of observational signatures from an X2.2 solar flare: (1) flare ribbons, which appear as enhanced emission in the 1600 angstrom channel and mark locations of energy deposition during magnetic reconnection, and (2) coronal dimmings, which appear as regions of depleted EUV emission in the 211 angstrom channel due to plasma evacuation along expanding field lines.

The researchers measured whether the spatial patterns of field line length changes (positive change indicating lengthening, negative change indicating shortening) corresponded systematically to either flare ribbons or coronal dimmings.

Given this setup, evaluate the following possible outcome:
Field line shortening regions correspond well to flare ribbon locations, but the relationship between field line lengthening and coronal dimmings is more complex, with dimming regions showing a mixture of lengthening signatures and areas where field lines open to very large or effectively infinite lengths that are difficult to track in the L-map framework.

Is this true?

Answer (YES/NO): NO